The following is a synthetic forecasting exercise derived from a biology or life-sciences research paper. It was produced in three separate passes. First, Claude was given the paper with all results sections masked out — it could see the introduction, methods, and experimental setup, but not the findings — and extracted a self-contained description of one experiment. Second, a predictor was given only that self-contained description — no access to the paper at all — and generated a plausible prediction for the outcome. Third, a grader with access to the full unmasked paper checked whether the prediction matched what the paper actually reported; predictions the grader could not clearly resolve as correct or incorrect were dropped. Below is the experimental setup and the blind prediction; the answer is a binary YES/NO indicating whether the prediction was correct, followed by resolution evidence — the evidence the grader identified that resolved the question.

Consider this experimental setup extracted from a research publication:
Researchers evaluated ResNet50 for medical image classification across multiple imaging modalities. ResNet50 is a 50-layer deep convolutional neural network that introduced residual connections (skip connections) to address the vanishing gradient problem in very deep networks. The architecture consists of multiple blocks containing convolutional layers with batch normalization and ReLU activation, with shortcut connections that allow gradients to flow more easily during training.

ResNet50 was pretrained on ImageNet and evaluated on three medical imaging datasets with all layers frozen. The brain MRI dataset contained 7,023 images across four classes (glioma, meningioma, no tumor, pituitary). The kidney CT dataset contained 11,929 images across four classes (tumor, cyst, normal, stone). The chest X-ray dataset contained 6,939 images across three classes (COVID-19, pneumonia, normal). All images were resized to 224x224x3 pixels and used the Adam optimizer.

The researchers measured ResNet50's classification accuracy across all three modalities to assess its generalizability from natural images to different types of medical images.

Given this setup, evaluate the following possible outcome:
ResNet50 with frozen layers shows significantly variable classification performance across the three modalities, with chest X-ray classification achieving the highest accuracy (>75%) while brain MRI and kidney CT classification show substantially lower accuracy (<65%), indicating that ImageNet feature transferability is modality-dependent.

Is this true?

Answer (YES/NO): NO